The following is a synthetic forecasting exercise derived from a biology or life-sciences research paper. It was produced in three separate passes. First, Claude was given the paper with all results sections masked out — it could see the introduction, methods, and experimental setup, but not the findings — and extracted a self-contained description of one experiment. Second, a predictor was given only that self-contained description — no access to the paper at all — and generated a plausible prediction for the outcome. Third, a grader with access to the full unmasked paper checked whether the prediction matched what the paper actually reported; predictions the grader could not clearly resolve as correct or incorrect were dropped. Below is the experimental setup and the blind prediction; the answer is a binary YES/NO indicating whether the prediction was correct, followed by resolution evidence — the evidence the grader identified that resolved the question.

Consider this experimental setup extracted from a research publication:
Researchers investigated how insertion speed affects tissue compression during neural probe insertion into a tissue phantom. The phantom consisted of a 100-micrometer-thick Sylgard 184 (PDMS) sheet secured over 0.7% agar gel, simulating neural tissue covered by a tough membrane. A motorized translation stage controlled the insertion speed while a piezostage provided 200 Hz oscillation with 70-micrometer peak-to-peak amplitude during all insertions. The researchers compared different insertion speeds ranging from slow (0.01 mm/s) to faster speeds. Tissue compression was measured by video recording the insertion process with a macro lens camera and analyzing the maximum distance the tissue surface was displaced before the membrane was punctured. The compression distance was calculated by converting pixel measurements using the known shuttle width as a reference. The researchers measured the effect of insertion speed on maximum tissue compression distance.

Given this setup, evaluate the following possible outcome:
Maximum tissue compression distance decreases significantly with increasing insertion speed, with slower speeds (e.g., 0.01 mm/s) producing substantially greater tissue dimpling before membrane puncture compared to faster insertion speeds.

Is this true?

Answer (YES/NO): NO